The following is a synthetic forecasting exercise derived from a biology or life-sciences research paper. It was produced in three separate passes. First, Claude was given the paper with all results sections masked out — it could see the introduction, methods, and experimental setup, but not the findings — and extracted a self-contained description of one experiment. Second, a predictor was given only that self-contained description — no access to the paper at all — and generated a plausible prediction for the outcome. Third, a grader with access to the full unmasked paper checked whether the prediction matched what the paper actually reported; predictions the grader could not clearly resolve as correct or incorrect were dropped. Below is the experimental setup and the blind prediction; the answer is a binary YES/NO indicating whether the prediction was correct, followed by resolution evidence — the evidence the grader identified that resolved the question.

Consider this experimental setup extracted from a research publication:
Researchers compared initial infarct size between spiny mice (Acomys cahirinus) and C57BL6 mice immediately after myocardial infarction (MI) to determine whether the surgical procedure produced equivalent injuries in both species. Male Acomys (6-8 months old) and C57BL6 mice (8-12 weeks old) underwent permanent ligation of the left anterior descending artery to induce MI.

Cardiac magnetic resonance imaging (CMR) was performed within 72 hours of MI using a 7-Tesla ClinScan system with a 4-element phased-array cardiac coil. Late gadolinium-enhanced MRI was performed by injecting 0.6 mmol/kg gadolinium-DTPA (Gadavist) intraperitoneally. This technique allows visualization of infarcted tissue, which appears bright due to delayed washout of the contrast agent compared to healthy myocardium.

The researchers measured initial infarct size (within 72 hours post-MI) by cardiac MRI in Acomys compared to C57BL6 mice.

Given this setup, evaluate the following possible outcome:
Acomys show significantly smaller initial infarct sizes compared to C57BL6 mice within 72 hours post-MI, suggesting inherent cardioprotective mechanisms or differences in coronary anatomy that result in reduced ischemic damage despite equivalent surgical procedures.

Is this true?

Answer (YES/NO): NO